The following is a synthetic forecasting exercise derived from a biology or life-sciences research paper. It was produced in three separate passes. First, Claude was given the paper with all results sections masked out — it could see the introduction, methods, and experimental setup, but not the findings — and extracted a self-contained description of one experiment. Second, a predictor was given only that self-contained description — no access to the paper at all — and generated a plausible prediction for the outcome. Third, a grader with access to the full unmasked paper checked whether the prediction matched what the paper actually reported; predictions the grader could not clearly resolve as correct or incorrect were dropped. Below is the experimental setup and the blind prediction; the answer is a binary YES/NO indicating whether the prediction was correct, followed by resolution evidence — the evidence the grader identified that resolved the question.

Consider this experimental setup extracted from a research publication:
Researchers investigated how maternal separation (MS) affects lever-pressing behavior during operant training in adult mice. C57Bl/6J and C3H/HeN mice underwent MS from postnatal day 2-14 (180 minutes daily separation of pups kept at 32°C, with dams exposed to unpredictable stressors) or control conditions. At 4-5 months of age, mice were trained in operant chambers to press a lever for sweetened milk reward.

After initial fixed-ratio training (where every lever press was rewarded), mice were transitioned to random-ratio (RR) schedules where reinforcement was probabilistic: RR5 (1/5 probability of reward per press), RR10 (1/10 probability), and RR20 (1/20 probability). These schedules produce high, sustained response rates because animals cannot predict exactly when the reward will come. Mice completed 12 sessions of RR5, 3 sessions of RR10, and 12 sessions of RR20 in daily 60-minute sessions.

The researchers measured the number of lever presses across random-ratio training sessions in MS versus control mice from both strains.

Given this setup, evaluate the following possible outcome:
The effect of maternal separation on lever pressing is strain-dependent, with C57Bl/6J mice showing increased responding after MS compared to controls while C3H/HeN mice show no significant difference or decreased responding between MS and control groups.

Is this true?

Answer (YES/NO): NO